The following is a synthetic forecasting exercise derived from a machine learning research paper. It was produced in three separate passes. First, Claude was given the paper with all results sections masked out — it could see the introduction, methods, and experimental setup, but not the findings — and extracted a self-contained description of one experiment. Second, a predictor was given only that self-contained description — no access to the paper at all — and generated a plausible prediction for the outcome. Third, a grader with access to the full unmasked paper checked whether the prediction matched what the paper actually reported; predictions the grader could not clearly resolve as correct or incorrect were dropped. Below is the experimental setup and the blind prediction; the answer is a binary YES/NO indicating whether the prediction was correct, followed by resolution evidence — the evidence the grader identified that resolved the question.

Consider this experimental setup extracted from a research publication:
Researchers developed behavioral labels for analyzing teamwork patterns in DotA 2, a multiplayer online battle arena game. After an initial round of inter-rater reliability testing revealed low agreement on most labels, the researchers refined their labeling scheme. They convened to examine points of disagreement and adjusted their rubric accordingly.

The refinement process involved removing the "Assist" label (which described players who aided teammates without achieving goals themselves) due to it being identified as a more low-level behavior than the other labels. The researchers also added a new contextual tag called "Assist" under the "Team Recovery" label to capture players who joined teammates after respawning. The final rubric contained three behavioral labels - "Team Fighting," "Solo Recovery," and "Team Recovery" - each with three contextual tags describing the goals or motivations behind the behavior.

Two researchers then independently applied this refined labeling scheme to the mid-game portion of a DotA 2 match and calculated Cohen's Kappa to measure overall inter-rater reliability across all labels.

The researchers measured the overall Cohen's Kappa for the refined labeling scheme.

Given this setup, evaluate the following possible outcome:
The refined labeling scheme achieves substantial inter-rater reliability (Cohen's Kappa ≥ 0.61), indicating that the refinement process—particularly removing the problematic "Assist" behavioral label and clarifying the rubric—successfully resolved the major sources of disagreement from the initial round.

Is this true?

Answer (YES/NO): NO